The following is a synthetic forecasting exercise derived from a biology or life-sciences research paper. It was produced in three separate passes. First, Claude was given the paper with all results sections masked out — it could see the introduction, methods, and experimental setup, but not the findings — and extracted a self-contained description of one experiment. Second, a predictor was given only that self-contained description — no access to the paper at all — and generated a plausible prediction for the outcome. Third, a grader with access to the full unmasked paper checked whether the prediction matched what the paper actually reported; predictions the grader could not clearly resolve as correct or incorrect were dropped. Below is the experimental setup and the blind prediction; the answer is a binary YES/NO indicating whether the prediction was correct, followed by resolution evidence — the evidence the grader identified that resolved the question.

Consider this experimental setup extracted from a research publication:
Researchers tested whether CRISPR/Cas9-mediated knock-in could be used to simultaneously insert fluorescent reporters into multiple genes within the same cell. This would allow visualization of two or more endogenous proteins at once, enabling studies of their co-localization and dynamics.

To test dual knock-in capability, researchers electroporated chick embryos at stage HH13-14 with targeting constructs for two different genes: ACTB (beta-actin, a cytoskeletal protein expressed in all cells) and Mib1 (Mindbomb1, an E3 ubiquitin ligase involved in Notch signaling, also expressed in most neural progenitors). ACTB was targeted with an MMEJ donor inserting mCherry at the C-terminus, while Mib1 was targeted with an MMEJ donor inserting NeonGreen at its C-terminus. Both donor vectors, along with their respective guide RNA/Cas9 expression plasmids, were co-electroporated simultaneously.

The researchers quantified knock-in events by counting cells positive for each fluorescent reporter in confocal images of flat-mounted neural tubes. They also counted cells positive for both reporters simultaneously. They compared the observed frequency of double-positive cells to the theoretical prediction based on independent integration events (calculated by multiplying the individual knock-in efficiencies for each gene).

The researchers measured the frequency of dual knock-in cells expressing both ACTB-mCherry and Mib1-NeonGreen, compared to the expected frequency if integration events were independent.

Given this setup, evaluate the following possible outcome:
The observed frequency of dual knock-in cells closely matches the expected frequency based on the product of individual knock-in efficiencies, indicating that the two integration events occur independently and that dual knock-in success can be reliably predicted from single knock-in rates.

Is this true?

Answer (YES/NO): NO